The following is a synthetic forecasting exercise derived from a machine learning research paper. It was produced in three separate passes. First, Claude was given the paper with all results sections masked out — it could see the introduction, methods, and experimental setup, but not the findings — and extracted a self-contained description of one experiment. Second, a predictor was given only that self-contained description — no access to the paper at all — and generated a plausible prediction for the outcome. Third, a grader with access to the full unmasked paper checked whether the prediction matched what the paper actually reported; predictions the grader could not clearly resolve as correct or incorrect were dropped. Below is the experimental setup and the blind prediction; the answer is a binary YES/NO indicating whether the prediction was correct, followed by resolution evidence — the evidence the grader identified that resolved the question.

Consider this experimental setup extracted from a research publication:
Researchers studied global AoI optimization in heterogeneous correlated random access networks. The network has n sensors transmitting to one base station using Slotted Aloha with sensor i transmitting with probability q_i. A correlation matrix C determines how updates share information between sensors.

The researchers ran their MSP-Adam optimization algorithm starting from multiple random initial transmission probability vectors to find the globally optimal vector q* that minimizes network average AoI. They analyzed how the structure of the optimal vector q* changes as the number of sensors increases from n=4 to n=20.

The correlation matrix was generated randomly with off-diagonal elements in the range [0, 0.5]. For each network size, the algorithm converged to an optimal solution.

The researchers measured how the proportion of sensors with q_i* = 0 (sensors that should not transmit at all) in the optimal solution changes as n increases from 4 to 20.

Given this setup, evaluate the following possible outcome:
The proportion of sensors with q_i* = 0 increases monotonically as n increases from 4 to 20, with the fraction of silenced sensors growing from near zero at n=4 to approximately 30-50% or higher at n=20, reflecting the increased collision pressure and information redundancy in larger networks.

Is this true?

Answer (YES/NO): NO